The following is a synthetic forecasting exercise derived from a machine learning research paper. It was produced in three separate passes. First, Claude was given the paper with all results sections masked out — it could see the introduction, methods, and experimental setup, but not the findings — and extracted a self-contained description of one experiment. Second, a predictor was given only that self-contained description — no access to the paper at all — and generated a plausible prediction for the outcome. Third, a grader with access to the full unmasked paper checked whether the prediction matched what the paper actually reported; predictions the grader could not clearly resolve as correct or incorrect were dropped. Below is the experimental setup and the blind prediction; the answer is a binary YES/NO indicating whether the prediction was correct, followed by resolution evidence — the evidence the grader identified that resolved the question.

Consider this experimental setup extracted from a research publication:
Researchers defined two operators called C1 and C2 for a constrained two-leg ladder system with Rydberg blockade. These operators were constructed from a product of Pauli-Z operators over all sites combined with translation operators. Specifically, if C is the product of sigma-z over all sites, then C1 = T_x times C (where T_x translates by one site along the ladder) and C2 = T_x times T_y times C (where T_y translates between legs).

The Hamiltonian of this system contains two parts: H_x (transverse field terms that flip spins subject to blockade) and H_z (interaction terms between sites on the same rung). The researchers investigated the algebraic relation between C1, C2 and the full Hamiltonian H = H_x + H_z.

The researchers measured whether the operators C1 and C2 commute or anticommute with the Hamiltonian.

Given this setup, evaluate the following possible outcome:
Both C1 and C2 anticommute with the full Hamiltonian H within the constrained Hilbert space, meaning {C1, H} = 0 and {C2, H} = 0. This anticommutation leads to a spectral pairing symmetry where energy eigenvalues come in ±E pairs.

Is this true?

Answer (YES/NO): YES